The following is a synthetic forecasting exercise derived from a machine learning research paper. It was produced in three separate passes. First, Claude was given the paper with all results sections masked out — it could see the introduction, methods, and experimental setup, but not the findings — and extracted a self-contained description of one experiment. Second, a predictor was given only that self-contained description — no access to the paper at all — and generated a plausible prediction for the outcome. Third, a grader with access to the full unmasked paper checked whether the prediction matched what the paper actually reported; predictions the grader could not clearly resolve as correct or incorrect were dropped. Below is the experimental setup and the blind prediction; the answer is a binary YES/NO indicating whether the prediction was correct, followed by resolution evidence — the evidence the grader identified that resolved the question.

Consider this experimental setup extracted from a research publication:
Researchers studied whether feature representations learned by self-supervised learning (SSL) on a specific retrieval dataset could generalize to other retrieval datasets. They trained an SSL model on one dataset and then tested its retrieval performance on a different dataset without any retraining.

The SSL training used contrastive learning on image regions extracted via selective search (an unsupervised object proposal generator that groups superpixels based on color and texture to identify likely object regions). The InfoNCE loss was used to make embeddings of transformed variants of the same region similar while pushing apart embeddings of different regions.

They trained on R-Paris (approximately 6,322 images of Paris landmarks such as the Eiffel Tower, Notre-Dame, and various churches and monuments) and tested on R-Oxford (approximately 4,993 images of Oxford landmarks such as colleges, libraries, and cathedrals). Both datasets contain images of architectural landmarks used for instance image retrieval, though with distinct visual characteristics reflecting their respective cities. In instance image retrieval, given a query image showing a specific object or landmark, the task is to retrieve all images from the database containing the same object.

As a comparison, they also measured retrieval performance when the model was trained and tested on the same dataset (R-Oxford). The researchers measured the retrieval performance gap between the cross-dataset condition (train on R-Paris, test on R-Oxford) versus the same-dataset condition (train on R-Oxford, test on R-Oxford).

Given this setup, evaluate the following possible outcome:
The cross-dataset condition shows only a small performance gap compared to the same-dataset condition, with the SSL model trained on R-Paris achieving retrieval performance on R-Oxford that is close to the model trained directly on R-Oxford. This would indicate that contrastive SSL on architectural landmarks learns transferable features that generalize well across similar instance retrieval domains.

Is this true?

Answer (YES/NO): NO